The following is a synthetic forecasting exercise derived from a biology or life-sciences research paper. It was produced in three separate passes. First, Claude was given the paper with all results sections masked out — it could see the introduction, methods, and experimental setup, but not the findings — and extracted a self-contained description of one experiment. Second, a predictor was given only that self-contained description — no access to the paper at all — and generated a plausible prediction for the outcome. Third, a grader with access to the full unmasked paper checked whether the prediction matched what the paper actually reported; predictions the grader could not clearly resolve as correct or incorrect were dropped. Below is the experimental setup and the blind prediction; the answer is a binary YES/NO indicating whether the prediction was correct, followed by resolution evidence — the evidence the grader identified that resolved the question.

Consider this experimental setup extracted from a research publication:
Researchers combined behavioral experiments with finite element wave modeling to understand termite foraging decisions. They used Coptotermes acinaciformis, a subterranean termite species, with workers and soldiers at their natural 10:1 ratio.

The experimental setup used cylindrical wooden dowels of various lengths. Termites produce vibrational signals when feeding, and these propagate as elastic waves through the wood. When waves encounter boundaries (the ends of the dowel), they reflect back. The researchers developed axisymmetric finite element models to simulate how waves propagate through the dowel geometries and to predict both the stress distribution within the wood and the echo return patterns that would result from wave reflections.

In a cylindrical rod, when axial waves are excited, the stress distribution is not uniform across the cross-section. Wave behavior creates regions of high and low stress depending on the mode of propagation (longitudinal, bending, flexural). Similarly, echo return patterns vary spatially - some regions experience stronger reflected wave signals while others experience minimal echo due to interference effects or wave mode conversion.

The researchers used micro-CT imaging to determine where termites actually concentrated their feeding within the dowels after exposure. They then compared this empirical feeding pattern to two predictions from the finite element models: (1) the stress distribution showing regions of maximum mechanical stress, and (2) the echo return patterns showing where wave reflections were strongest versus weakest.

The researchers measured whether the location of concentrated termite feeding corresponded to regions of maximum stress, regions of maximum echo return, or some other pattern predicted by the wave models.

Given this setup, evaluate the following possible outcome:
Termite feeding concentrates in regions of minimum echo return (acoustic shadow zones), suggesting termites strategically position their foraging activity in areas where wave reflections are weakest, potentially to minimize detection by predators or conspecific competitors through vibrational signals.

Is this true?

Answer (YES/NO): YES